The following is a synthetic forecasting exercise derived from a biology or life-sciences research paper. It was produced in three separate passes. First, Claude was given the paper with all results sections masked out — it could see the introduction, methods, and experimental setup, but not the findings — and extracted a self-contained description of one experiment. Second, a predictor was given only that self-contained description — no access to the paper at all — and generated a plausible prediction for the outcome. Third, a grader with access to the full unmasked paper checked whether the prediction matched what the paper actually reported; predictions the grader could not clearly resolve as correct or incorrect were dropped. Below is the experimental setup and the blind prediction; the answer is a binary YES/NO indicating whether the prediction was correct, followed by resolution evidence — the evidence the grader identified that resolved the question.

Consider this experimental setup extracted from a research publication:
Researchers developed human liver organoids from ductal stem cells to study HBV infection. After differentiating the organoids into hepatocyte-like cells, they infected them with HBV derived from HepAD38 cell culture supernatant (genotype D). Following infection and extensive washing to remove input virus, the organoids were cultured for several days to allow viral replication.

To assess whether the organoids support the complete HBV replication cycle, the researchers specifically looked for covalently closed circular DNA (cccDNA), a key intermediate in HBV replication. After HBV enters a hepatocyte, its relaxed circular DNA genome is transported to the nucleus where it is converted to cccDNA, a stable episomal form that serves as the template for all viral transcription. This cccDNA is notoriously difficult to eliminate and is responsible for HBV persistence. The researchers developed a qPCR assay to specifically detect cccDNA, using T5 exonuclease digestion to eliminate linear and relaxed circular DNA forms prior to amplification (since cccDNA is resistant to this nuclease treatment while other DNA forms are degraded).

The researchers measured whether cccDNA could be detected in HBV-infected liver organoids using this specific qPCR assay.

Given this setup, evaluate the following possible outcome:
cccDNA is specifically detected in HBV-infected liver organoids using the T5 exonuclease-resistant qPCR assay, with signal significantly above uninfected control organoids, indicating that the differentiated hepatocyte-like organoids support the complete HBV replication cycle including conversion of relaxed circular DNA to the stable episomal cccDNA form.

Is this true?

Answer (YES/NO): YES